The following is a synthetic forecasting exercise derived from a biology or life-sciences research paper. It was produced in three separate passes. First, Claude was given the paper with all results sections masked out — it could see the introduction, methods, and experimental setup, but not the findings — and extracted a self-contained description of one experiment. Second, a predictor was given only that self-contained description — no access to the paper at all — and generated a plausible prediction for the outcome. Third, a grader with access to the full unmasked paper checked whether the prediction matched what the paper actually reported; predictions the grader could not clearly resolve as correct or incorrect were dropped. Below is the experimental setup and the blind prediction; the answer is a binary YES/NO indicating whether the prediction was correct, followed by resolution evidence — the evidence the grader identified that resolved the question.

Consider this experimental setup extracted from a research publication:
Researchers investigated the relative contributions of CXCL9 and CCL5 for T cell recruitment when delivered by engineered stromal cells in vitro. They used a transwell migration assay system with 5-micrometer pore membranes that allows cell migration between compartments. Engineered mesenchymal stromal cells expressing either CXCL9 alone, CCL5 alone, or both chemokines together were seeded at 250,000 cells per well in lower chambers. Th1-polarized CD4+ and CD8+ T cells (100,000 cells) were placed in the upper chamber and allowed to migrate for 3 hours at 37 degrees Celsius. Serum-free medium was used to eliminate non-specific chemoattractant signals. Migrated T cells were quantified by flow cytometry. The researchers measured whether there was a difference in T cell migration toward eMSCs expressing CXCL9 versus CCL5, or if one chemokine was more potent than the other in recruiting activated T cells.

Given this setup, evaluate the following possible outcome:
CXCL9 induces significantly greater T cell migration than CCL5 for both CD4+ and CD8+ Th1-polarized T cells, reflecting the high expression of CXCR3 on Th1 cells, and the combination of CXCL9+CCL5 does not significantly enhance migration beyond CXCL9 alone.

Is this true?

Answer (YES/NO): NO